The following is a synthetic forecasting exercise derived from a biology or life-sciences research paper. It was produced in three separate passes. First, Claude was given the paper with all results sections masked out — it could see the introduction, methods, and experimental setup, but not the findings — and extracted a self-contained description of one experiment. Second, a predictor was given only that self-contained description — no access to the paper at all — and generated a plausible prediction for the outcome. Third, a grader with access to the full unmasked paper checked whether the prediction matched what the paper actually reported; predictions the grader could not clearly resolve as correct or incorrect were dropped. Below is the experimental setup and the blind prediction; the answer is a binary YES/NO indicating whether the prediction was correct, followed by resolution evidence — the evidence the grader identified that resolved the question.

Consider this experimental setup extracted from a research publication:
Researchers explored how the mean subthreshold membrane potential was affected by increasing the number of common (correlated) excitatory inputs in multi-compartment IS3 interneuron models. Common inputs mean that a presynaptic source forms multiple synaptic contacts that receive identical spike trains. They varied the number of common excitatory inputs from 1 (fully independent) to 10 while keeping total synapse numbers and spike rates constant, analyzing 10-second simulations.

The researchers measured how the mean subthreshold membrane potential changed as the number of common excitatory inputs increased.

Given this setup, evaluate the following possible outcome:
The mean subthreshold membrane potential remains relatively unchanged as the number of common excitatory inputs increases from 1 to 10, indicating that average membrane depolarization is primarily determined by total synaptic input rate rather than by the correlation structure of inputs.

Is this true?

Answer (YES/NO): NO